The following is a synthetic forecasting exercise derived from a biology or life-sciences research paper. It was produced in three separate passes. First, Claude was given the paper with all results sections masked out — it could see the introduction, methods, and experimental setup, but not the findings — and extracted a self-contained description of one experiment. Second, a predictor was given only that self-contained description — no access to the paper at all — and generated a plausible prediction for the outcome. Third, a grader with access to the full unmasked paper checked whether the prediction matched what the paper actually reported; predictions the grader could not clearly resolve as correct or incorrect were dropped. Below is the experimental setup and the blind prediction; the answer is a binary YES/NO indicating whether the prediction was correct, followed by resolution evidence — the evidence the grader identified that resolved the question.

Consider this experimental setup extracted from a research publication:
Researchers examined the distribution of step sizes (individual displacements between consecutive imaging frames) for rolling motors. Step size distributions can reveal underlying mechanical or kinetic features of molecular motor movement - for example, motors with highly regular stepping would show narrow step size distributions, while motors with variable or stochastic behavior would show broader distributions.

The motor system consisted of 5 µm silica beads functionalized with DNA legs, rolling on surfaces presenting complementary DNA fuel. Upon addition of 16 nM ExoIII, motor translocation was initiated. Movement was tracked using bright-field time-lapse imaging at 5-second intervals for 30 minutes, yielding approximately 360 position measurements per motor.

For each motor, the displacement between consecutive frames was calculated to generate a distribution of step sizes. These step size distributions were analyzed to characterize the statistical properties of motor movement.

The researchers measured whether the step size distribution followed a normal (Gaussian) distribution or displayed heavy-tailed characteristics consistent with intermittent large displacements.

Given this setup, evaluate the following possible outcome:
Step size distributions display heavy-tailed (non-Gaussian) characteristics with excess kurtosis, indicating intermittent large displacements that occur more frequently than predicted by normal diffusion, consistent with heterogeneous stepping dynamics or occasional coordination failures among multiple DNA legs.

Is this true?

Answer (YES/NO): YES